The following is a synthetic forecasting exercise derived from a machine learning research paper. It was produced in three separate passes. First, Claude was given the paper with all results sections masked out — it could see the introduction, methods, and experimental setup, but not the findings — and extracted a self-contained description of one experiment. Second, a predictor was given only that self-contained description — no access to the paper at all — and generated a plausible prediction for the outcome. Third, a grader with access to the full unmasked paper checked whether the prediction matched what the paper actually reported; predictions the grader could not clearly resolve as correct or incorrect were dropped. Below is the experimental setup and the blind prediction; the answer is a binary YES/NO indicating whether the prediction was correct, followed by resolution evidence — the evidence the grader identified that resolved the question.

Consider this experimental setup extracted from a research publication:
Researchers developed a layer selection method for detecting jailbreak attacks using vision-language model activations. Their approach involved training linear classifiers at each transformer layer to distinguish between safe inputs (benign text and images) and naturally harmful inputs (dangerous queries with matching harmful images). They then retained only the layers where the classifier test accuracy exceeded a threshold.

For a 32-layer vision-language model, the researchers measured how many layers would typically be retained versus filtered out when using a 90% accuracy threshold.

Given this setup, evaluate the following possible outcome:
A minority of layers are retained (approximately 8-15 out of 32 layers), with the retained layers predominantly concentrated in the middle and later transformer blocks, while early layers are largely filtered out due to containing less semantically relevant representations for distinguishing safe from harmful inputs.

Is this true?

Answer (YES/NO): NO